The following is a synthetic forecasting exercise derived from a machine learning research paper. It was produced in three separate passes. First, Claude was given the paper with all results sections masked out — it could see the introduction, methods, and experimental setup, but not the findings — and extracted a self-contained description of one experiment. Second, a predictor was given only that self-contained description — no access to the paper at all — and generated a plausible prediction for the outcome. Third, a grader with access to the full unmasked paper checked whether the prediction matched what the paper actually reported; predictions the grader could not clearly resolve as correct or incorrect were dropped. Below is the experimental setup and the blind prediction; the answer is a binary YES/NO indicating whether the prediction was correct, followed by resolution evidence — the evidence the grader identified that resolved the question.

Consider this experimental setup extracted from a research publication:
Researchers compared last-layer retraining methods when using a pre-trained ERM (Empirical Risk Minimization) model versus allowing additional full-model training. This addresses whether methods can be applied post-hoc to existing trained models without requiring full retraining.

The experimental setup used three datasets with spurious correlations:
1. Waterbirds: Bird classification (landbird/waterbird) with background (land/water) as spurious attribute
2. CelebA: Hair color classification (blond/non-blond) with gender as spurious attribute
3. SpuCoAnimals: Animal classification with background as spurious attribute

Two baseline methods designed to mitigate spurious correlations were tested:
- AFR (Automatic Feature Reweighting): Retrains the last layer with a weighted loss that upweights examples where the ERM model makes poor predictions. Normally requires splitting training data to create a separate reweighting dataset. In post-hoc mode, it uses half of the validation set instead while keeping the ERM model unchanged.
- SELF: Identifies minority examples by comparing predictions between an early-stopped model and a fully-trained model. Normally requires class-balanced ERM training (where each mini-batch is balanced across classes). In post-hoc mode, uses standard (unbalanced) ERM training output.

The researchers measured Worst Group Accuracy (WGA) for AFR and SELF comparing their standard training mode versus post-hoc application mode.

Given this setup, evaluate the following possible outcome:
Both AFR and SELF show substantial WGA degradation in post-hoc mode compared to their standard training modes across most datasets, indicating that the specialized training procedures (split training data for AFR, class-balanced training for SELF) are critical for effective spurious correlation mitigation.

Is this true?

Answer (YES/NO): NO